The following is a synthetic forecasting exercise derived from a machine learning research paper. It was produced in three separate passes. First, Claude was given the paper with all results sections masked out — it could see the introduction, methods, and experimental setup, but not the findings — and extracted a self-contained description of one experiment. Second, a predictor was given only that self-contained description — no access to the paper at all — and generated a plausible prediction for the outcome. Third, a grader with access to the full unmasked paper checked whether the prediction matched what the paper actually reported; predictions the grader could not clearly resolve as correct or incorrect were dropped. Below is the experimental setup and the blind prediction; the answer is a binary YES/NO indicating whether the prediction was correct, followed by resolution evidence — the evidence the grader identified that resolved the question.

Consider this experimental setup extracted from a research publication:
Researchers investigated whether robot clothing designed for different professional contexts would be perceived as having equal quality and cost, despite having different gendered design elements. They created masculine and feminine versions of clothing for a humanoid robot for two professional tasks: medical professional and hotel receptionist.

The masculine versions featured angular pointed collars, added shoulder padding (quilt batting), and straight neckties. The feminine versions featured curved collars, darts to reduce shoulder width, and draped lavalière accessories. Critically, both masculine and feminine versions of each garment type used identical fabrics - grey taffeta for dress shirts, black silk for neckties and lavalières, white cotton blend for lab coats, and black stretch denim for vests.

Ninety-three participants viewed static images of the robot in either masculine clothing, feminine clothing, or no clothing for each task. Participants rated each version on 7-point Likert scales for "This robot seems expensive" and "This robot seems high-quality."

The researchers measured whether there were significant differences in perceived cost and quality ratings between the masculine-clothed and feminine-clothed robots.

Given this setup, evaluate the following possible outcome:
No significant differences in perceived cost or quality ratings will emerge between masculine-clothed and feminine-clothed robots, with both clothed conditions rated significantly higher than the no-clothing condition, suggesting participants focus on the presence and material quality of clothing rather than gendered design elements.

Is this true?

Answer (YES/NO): NO